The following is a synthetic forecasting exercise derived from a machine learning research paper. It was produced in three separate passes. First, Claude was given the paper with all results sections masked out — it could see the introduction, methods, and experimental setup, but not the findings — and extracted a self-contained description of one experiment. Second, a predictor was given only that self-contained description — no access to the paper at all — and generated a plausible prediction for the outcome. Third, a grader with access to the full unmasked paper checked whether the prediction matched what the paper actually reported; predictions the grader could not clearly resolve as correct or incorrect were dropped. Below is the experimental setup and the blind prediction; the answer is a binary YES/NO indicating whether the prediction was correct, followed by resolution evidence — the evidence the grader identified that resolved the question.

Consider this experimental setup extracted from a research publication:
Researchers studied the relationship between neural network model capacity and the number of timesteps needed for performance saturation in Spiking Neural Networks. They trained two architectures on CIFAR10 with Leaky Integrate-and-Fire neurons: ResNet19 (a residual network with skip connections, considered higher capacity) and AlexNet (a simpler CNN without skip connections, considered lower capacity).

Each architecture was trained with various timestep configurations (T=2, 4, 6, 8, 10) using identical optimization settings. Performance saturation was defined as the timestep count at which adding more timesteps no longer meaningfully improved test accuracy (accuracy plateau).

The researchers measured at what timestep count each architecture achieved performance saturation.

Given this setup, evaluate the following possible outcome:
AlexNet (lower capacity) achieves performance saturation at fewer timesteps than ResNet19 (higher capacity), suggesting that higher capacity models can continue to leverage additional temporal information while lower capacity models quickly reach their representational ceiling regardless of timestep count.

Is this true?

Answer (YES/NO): NO